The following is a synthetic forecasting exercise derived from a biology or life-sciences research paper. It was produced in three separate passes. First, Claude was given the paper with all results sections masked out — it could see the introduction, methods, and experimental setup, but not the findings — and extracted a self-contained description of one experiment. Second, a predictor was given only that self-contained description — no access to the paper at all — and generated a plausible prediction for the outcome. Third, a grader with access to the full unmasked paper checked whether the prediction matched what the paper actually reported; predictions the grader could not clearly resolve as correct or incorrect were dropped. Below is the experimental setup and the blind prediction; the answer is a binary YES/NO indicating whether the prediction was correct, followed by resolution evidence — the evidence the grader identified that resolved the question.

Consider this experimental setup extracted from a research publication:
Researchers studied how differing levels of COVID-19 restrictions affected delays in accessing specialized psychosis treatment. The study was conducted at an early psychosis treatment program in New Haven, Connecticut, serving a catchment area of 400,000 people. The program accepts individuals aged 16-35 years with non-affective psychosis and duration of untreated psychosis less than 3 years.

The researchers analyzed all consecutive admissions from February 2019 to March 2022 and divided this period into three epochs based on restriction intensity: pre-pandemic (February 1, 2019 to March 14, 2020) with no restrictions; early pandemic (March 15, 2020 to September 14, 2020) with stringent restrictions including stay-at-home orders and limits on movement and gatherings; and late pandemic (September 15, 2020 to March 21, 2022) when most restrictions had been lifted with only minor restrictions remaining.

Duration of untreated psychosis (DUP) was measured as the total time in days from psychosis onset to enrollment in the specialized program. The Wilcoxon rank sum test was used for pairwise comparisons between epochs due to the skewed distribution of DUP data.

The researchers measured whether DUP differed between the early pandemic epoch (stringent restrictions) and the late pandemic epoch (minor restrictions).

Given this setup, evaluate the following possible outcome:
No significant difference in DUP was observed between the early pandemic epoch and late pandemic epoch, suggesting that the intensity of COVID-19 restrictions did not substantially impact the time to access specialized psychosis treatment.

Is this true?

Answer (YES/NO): NO